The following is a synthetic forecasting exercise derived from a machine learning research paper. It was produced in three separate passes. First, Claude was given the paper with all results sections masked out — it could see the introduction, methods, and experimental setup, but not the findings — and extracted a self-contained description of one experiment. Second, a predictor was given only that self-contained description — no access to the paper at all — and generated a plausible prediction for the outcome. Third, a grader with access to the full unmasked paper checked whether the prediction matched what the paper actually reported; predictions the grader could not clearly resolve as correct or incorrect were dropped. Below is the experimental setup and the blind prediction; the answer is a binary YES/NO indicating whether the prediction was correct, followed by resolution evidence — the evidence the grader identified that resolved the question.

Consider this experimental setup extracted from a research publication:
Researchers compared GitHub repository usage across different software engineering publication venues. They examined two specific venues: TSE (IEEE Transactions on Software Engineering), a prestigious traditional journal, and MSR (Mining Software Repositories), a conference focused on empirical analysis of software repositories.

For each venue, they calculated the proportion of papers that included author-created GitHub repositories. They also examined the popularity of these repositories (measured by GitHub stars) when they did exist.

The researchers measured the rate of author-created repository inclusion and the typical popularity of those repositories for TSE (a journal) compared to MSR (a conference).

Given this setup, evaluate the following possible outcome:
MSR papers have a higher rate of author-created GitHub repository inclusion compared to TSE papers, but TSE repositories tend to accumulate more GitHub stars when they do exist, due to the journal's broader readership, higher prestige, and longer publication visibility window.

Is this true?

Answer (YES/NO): NO